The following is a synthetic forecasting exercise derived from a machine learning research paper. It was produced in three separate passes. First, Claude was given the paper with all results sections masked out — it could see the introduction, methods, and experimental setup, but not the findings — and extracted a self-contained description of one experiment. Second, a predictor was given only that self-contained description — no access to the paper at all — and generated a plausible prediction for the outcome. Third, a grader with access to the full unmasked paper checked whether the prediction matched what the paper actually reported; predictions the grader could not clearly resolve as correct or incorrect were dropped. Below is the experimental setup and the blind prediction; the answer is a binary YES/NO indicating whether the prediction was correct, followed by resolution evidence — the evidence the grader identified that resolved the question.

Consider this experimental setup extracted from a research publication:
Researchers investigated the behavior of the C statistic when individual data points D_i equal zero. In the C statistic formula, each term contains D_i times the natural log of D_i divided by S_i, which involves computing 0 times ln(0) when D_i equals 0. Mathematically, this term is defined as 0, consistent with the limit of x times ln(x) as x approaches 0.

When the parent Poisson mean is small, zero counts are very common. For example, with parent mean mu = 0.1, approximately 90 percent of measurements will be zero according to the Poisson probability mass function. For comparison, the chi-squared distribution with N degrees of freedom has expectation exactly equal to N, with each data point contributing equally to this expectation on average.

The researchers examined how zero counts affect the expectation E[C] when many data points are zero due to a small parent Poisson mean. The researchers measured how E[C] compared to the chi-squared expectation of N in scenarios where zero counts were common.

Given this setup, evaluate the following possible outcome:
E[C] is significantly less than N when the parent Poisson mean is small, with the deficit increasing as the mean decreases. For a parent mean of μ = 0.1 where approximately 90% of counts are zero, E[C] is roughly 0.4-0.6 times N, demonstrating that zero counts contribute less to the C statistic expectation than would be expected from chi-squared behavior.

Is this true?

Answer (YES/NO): YES